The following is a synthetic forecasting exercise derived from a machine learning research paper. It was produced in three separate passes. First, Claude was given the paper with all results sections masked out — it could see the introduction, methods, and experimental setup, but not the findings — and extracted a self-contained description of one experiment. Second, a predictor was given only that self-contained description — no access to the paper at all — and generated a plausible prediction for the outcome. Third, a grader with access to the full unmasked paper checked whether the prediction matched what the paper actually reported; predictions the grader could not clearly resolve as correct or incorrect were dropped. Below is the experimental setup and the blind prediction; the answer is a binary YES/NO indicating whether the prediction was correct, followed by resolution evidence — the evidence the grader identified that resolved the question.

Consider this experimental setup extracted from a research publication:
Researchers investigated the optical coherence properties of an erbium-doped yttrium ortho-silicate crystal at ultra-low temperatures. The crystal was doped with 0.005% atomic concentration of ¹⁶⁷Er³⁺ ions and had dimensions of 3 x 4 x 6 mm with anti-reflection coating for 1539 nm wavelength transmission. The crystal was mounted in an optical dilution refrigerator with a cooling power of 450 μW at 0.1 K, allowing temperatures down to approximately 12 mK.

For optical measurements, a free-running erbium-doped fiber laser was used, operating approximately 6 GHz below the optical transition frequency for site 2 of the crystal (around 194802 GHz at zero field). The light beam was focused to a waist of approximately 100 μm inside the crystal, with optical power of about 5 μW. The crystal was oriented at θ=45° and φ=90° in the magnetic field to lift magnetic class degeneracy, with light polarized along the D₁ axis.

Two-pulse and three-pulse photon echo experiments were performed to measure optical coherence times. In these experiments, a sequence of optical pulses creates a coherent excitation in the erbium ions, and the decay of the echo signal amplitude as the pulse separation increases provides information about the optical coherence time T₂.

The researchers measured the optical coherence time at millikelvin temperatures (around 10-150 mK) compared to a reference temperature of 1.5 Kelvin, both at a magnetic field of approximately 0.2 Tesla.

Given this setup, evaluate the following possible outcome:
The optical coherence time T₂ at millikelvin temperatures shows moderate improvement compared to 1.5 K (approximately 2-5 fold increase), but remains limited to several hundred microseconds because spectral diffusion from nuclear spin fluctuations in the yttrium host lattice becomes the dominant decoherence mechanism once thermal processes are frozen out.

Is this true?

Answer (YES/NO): NO